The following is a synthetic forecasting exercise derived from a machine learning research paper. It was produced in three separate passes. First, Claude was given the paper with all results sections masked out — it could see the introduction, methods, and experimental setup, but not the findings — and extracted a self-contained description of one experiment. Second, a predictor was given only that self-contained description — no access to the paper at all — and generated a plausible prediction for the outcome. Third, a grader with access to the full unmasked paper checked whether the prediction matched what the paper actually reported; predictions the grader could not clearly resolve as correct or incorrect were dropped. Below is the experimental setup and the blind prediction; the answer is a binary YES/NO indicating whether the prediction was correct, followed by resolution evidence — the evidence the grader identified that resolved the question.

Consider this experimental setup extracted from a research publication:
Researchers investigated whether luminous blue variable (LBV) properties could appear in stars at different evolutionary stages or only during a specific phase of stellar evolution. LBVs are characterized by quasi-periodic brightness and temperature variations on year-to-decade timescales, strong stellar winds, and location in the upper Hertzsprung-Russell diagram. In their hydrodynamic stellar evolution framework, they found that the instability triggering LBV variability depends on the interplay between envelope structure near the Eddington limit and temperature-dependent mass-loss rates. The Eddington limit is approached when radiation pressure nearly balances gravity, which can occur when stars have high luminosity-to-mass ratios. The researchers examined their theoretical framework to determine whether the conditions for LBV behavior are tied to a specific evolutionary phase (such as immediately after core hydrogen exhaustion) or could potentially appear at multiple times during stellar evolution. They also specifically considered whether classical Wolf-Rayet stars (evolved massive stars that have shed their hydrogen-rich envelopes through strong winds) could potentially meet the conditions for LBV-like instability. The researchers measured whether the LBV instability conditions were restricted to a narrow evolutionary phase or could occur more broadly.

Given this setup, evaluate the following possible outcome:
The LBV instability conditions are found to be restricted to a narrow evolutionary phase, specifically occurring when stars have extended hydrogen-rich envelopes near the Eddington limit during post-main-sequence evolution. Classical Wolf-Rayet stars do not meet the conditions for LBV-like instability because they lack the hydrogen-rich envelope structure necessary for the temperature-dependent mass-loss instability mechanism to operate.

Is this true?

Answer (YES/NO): NO